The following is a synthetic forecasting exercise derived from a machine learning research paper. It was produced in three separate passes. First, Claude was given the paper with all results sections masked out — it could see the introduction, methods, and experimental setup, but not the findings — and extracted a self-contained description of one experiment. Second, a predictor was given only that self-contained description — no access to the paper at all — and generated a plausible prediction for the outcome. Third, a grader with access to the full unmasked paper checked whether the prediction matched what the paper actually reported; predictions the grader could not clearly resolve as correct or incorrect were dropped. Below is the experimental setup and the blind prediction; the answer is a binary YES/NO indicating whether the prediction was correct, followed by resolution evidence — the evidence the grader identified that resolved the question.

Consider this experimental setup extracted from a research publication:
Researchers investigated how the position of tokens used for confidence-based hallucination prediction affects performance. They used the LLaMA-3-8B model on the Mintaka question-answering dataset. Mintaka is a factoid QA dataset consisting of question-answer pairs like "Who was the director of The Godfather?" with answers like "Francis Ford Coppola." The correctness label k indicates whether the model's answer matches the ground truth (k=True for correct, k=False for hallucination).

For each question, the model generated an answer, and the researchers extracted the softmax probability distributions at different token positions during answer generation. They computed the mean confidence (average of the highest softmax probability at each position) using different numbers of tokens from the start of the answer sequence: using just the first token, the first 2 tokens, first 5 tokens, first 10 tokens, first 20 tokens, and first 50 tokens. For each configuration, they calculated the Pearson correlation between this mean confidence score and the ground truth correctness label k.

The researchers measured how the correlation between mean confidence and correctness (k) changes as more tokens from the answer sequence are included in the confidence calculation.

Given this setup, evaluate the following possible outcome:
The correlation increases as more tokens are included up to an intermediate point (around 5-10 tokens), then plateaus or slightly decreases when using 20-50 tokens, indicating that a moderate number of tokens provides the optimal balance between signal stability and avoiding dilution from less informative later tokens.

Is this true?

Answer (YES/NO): NO